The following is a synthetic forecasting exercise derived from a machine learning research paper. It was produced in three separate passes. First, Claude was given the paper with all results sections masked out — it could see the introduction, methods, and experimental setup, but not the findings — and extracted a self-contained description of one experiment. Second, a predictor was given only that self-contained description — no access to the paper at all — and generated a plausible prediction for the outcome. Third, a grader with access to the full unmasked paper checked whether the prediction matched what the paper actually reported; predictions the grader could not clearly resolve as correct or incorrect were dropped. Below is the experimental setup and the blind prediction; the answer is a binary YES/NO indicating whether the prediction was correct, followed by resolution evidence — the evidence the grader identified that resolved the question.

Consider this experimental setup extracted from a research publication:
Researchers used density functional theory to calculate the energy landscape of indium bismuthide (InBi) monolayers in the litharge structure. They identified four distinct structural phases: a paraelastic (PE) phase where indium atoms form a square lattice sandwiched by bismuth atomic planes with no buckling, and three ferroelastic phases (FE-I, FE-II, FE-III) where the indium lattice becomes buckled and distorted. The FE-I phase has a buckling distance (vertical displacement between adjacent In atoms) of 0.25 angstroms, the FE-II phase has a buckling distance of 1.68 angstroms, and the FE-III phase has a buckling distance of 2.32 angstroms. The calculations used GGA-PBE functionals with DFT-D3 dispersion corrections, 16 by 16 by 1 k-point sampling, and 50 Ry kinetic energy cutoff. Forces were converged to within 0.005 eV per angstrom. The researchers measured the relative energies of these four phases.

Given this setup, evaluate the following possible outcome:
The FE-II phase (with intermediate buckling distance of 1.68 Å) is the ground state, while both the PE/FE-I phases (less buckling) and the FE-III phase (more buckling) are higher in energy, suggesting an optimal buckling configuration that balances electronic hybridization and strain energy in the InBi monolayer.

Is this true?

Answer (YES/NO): NO